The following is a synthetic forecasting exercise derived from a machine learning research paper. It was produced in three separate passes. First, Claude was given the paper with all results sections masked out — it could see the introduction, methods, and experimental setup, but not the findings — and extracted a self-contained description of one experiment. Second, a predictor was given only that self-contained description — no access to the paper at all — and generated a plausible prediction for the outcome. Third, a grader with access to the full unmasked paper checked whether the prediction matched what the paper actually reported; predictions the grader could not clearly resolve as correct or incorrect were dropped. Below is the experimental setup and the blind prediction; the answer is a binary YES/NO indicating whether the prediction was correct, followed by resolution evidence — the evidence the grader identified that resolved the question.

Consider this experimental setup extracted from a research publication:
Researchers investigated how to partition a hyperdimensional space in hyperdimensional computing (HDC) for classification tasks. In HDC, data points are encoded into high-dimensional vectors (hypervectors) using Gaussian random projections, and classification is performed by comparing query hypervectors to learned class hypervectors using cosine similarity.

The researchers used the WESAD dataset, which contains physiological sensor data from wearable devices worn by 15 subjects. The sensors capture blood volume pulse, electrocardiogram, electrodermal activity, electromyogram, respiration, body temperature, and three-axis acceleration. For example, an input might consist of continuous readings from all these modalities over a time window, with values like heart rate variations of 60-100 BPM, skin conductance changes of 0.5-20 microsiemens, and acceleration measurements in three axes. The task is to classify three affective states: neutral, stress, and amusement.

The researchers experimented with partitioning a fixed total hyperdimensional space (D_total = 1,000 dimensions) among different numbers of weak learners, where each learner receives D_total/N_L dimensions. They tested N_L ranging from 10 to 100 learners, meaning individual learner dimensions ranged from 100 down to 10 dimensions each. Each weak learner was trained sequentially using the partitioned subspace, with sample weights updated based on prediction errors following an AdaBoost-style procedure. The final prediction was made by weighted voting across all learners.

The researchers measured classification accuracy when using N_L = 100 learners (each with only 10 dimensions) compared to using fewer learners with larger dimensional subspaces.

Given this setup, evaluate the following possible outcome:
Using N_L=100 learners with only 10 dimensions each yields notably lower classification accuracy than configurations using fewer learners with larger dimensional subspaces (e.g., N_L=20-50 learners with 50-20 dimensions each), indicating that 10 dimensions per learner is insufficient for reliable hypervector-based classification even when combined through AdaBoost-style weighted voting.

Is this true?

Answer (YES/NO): YES